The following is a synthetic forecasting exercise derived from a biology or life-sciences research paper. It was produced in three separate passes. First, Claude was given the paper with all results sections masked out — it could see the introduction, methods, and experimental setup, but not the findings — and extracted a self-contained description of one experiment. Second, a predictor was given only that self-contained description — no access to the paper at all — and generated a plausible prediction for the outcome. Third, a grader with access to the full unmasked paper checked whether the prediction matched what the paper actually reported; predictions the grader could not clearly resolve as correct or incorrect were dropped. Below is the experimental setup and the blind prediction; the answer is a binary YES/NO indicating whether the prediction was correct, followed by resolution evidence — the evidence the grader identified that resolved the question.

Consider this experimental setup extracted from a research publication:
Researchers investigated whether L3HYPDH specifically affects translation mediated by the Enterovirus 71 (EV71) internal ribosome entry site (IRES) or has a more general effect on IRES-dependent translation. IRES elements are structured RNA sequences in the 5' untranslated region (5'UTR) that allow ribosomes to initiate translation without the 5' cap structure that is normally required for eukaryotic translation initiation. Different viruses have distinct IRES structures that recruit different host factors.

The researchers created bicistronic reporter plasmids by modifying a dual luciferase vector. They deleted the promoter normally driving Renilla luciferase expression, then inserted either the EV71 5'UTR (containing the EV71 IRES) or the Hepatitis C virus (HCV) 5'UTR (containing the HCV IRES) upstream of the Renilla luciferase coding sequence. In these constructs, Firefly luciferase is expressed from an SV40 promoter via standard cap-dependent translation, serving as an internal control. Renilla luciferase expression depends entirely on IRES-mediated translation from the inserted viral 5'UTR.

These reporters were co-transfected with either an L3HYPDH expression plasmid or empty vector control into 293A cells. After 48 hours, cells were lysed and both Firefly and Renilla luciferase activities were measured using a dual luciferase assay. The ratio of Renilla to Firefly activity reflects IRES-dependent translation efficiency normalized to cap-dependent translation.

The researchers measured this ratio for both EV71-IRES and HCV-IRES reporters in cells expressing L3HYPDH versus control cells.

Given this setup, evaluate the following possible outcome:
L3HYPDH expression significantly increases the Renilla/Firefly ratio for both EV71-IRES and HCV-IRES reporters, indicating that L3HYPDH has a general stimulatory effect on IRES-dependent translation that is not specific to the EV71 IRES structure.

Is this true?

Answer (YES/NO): NO